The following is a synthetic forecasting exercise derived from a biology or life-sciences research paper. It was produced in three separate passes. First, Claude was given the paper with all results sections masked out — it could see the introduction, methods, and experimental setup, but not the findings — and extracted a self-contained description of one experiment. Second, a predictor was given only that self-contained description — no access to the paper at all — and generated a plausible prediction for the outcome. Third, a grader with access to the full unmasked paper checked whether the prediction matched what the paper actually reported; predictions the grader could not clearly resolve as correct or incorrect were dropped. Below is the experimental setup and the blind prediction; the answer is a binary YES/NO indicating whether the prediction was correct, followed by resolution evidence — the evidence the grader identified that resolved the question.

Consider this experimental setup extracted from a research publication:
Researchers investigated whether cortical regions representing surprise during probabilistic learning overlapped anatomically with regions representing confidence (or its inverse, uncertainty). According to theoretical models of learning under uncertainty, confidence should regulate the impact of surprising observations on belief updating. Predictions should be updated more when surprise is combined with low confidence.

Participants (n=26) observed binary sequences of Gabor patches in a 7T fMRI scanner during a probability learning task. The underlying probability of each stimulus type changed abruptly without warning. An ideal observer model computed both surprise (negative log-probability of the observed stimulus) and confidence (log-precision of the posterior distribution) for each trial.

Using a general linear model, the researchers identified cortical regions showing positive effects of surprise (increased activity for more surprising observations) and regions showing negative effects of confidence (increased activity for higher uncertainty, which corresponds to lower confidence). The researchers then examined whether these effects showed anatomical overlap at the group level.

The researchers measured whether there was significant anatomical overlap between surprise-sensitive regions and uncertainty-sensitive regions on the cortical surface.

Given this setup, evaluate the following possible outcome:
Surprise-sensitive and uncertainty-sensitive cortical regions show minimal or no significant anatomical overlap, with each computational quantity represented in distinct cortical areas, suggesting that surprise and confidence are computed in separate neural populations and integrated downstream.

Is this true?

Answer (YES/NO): NO